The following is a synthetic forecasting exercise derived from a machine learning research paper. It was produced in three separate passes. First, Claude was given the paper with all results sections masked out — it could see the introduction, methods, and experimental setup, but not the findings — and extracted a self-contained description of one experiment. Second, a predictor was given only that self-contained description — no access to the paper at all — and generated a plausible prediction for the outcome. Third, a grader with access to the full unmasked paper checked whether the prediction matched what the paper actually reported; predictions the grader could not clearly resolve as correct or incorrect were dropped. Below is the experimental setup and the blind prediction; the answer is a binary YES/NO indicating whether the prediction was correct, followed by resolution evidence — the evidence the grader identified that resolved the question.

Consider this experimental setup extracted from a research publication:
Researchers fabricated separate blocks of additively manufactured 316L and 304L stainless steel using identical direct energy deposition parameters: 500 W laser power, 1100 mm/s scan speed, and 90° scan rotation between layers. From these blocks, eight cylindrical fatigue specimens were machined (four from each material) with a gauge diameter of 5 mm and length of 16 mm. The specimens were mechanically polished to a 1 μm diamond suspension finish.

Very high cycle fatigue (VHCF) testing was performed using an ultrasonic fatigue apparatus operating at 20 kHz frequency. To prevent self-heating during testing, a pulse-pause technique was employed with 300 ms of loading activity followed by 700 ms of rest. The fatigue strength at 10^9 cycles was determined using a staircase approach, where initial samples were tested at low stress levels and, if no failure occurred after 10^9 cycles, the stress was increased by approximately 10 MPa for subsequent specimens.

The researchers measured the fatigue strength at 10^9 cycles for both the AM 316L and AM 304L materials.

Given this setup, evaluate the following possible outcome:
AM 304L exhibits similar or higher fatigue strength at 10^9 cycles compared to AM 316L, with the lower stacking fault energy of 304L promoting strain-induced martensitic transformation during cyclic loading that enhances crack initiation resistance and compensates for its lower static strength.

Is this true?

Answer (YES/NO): NO